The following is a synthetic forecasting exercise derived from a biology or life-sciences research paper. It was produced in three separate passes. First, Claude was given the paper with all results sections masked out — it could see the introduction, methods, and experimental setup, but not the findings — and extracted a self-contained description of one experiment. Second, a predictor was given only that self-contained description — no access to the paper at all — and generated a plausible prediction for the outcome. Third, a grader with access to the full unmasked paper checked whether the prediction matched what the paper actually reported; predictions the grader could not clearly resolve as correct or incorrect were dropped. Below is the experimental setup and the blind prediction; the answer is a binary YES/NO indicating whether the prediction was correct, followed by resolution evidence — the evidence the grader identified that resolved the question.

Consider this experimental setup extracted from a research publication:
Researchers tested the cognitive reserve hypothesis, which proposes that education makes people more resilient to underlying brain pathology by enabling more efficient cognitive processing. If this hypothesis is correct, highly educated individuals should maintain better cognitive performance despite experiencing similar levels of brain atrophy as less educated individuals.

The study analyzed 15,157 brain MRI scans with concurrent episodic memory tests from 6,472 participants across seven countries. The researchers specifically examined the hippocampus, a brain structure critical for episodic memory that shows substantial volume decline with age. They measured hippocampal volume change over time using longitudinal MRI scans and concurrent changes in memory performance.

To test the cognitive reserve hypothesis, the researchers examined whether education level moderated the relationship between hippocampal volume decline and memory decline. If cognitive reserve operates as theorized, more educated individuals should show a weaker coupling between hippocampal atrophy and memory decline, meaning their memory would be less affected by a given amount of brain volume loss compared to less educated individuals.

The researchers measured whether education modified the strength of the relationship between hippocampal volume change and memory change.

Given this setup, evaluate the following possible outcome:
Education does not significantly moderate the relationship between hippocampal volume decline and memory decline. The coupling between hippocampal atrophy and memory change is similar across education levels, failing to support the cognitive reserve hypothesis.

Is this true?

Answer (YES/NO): YES